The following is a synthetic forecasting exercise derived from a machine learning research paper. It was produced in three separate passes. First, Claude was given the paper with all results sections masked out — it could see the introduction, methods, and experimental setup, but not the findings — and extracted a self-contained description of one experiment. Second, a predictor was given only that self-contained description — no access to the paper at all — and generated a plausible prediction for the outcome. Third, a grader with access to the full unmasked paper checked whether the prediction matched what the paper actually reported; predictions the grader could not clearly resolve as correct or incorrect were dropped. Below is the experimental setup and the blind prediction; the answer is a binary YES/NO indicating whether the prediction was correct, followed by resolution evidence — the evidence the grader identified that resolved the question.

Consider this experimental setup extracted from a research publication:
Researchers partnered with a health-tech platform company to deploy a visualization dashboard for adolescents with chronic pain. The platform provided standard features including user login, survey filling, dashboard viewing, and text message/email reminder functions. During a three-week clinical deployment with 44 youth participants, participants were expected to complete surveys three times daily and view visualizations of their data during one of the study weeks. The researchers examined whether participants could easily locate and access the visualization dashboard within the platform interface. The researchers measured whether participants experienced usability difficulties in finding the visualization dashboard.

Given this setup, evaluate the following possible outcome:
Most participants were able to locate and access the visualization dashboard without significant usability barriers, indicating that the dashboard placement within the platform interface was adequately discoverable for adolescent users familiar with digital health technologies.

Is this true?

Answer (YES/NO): NO